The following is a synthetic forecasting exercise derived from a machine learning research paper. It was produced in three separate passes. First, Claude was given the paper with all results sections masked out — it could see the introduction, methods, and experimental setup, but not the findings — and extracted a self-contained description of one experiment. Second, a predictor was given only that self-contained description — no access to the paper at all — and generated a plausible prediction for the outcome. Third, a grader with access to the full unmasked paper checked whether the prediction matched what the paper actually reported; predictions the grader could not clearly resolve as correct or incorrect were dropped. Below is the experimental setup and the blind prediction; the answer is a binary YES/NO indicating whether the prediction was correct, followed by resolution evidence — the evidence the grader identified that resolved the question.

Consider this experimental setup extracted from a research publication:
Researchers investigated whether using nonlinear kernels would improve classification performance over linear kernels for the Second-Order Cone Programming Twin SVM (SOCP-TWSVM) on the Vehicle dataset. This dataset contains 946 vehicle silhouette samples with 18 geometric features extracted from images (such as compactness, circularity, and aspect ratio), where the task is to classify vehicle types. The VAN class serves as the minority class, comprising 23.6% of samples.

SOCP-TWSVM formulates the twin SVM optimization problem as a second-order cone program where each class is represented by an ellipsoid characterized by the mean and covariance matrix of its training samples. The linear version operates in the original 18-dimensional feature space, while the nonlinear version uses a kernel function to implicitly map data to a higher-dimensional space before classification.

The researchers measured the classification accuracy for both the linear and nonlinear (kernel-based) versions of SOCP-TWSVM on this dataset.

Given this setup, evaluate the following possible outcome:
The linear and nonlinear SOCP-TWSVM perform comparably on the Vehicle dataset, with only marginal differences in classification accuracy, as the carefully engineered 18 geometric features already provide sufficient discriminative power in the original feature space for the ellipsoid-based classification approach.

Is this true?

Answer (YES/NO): YES